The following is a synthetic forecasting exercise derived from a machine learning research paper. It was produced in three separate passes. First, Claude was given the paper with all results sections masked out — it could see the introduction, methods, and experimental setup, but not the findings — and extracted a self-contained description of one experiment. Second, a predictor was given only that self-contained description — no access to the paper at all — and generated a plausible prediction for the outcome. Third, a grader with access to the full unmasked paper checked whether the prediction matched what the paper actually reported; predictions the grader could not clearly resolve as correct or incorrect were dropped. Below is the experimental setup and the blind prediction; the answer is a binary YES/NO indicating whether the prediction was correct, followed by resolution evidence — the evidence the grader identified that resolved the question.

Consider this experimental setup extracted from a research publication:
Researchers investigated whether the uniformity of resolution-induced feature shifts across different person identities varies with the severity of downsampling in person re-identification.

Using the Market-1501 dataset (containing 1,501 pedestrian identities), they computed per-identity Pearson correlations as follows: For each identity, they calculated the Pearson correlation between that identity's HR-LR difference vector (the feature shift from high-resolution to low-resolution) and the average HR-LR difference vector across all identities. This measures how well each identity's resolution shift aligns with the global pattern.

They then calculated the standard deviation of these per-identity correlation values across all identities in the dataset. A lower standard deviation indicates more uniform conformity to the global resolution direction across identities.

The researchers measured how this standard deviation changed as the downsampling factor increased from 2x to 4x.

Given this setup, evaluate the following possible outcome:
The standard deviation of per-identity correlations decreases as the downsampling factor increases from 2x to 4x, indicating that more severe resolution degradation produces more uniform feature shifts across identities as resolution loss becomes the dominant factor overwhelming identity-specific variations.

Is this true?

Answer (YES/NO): YES